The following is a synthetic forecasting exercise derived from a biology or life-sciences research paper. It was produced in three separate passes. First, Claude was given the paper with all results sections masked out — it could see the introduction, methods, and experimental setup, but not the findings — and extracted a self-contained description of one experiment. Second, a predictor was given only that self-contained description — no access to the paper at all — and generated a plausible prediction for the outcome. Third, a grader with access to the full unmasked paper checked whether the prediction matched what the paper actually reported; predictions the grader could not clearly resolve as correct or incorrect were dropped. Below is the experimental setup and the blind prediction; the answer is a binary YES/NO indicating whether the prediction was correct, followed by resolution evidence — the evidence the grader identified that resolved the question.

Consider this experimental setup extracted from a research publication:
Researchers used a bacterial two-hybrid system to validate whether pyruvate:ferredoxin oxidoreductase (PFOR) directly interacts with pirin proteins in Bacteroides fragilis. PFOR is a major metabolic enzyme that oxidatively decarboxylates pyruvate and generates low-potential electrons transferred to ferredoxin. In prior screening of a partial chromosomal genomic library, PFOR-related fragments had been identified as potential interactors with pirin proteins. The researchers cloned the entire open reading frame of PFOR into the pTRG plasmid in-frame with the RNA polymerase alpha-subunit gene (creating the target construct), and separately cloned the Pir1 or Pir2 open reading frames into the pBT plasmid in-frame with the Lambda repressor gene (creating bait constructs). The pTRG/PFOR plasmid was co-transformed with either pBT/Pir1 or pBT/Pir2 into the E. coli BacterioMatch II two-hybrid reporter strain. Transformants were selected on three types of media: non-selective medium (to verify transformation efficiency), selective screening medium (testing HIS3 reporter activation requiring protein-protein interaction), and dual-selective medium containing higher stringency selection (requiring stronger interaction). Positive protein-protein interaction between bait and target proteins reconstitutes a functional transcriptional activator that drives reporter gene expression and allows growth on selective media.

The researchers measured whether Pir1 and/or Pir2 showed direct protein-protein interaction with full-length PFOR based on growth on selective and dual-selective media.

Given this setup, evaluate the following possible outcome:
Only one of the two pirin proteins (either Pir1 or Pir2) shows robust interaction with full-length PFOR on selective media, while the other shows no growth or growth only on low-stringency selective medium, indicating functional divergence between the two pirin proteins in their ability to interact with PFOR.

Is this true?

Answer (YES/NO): NO